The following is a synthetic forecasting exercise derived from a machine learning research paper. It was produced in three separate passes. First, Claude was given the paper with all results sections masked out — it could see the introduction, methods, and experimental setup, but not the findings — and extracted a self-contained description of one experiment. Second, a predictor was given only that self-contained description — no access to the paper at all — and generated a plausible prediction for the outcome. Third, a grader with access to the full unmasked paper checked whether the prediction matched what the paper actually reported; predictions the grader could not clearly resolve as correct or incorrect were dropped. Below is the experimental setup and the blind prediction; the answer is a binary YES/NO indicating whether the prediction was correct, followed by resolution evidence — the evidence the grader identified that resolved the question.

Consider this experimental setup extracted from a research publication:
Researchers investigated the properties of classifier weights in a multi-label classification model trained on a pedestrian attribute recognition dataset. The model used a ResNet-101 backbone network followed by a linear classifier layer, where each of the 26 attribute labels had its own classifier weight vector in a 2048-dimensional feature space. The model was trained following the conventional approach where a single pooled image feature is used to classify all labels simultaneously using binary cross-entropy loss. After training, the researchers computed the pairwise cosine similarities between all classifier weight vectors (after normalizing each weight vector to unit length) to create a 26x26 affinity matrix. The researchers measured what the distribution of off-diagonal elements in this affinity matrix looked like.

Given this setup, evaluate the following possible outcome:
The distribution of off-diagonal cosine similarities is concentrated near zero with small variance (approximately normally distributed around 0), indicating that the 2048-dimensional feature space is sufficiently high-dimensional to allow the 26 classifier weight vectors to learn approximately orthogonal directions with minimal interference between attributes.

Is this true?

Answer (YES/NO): YES